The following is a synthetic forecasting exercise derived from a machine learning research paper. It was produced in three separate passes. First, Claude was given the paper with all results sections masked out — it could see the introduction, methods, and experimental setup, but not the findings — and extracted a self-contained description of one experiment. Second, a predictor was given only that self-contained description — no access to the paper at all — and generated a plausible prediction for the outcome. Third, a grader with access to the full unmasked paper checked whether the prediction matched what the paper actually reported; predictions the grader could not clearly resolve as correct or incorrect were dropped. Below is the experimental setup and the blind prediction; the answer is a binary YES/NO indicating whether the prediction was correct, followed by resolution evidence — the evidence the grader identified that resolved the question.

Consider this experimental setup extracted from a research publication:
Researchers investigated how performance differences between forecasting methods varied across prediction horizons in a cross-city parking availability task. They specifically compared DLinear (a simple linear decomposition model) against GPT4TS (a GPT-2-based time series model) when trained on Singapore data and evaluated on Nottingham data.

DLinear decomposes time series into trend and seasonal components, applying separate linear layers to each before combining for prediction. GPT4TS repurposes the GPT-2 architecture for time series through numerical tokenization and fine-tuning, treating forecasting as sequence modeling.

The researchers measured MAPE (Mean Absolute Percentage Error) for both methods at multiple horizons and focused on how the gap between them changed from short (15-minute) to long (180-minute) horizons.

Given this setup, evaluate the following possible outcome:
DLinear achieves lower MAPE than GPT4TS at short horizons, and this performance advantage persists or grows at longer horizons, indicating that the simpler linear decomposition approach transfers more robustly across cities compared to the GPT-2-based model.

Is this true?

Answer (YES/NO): NO